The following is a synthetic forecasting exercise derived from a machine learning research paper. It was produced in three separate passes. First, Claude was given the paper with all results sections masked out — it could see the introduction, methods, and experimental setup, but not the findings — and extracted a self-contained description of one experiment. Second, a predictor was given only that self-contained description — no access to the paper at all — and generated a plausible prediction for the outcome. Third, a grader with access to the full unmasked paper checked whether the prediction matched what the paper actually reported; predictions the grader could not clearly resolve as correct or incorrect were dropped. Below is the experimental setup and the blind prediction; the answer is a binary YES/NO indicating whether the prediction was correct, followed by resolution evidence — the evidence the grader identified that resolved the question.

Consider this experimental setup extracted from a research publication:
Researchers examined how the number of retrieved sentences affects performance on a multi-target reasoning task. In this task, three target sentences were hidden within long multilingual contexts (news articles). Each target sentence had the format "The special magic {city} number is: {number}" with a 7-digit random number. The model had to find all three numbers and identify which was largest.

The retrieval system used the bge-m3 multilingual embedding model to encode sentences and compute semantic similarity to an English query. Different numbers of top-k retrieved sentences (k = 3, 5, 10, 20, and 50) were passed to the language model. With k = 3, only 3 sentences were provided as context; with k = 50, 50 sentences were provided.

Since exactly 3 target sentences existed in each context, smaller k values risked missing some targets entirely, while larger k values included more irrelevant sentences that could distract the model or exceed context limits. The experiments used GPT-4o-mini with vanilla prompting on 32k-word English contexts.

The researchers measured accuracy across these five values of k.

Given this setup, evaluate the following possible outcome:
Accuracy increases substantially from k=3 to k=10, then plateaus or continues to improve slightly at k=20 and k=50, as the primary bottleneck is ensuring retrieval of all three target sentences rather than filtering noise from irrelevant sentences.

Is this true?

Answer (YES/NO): NO